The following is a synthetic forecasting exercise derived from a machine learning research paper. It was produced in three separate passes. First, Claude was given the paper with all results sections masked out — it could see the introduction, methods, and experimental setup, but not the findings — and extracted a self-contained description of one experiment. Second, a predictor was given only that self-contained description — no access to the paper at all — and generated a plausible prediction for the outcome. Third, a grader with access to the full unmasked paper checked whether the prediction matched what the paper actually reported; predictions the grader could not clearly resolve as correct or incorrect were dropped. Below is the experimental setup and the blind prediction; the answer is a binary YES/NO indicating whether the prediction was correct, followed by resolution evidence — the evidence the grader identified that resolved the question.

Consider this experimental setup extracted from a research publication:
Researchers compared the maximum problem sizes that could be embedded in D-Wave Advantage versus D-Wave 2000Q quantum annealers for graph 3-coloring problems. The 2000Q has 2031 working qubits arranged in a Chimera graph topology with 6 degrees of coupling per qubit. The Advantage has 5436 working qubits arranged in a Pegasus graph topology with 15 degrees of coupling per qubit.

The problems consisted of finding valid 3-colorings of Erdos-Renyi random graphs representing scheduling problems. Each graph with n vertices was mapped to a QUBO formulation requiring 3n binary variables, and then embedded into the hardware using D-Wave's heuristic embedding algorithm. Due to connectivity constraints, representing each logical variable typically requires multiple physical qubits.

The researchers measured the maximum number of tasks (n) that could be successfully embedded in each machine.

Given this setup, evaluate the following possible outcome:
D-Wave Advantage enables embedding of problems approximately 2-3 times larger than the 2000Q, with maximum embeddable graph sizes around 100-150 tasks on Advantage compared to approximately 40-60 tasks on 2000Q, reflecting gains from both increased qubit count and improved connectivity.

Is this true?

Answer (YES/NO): NO